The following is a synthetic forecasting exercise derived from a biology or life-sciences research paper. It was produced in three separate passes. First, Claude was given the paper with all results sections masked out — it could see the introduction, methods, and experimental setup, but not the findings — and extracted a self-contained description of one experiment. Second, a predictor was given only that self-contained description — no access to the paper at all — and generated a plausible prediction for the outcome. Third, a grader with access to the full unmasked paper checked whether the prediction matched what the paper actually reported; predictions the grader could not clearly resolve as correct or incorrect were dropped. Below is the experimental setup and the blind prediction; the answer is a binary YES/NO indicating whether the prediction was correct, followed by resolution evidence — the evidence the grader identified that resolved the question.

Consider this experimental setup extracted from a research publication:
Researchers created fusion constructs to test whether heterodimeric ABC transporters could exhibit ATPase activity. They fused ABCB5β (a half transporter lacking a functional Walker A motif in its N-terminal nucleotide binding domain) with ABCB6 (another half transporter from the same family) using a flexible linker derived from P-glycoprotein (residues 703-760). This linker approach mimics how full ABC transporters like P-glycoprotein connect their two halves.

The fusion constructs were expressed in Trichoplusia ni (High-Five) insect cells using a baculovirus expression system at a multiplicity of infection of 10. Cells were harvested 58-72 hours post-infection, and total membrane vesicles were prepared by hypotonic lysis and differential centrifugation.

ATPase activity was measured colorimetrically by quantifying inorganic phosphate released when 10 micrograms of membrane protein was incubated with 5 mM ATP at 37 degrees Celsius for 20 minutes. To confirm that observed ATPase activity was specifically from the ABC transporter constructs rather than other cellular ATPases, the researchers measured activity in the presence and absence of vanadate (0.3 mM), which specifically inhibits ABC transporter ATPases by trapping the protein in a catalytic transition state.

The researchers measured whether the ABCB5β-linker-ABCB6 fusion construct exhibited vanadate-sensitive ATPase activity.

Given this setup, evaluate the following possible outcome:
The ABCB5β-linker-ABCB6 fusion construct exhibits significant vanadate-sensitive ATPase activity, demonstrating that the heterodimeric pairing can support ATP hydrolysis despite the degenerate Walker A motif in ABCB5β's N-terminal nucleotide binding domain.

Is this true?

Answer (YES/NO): NO